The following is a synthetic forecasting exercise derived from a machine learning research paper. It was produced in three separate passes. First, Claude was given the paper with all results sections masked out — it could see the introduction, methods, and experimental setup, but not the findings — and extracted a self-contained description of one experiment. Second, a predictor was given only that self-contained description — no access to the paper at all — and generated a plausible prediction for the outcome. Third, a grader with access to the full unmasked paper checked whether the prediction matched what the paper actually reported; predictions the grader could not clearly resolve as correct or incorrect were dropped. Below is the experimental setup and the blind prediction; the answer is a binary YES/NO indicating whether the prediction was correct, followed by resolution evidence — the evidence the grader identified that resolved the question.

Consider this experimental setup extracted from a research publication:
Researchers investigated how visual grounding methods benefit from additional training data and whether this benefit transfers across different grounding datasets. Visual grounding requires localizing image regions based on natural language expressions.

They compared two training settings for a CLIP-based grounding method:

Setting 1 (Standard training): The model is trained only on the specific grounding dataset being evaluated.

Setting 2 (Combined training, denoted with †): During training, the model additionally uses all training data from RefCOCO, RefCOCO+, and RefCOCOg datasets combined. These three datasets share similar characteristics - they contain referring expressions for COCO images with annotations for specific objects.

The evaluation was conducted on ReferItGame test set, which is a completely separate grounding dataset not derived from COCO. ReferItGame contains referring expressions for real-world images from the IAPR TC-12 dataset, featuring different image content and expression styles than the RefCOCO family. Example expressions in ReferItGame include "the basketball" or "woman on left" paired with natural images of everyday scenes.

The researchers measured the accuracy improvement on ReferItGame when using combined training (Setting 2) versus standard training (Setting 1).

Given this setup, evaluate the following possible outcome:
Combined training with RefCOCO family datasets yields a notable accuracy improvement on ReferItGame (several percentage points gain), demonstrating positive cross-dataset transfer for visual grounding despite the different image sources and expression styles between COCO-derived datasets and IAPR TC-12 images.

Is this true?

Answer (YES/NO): YES